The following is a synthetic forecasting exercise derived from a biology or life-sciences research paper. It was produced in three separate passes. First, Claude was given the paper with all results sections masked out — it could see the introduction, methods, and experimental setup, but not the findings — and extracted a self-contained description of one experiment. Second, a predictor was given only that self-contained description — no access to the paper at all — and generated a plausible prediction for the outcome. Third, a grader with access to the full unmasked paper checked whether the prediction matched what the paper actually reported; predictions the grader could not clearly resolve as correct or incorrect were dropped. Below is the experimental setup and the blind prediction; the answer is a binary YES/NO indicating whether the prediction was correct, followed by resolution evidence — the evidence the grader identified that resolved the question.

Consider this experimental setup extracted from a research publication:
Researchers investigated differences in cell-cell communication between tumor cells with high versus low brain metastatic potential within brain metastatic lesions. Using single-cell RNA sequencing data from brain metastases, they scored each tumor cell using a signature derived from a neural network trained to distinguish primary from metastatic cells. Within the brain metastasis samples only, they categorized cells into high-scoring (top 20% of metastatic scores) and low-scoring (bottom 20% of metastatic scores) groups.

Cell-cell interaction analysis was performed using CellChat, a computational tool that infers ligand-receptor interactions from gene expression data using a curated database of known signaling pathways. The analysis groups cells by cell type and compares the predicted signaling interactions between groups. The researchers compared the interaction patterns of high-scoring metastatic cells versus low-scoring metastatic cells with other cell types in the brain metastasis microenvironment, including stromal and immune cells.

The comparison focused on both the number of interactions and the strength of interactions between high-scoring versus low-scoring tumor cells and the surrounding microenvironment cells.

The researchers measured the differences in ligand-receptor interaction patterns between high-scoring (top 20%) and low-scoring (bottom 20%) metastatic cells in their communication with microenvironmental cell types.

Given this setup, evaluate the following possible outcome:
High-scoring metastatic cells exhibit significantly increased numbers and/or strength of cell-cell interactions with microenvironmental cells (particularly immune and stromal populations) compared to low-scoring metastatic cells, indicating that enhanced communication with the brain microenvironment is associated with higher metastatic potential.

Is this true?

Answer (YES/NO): YES